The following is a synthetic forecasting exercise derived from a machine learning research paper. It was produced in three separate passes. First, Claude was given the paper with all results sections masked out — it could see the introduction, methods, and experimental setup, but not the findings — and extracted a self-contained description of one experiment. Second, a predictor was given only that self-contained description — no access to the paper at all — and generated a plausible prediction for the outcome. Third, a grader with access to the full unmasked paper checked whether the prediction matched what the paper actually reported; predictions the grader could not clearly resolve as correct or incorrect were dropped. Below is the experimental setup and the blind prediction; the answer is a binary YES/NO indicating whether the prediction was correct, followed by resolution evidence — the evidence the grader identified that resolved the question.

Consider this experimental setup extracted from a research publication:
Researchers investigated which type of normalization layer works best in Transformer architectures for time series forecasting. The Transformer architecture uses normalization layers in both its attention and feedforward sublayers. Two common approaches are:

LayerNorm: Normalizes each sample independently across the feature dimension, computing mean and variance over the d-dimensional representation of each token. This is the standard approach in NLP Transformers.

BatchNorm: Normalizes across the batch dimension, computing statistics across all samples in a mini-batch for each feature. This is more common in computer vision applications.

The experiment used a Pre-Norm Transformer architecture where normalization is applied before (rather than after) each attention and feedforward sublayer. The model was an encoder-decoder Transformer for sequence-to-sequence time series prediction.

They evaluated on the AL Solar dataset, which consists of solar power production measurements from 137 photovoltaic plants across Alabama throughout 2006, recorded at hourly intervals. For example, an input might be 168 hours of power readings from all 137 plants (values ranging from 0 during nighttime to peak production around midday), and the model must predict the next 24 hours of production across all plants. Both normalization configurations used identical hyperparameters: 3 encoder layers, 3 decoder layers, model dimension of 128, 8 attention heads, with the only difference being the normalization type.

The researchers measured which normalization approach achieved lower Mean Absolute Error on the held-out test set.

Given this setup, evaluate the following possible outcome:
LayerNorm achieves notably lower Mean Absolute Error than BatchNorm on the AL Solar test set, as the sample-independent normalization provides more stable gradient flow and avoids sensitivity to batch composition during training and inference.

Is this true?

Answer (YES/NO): NO